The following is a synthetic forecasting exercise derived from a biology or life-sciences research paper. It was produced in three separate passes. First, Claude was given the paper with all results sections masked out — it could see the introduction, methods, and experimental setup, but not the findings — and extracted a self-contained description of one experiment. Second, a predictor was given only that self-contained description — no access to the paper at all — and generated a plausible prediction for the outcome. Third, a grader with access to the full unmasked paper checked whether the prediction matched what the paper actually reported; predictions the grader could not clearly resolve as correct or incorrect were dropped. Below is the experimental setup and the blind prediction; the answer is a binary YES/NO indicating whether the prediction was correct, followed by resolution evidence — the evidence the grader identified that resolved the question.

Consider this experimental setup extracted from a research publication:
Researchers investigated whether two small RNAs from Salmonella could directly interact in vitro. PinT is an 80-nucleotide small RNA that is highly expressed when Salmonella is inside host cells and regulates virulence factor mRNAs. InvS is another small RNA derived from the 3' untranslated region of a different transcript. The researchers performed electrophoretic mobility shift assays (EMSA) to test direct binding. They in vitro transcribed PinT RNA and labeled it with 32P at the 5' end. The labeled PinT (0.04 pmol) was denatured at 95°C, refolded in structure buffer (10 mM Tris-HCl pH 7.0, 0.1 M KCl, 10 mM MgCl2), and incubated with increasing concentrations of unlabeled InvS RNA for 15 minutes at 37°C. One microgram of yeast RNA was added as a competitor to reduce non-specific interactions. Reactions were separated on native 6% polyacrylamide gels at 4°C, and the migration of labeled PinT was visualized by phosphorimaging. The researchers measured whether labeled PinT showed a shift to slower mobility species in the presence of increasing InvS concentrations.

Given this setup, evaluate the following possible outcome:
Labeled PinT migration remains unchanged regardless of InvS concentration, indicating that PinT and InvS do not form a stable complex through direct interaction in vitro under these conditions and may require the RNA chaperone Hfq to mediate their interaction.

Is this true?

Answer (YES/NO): YES